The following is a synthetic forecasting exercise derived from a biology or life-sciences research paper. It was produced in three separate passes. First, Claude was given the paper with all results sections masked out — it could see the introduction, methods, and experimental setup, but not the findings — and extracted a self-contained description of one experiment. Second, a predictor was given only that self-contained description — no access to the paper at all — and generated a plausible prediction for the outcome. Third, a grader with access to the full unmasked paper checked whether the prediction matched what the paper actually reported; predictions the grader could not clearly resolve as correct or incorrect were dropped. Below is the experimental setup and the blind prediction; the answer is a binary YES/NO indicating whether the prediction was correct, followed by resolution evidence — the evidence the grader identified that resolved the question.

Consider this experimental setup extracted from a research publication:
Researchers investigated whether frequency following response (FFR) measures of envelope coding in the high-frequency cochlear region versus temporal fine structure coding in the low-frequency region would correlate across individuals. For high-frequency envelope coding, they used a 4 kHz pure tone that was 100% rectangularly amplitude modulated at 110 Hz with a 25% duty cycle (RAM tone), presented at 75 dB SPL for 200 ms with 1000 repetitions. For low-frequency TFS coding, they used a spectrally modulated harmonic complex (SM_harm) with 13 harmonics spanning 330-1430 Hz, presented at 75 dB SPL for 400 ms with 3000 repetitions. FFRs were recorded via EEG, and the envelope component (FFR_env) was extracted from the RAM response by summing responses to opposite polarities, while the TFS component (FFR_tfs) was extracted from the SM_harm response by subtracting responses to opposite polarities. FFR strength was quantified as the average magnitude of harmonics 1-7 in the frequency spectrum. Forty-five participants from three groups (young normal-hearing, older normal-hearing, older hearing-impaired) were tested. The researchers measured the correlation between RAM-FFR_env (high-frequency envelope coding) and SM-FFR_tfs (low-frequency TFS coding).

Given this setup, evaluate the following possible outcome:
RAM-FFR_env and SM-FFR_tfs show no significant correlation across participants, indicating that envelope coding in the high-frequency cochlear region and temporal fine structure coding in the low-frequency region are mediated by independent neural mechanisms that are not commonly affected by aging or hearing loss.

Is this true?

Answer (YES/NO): NO